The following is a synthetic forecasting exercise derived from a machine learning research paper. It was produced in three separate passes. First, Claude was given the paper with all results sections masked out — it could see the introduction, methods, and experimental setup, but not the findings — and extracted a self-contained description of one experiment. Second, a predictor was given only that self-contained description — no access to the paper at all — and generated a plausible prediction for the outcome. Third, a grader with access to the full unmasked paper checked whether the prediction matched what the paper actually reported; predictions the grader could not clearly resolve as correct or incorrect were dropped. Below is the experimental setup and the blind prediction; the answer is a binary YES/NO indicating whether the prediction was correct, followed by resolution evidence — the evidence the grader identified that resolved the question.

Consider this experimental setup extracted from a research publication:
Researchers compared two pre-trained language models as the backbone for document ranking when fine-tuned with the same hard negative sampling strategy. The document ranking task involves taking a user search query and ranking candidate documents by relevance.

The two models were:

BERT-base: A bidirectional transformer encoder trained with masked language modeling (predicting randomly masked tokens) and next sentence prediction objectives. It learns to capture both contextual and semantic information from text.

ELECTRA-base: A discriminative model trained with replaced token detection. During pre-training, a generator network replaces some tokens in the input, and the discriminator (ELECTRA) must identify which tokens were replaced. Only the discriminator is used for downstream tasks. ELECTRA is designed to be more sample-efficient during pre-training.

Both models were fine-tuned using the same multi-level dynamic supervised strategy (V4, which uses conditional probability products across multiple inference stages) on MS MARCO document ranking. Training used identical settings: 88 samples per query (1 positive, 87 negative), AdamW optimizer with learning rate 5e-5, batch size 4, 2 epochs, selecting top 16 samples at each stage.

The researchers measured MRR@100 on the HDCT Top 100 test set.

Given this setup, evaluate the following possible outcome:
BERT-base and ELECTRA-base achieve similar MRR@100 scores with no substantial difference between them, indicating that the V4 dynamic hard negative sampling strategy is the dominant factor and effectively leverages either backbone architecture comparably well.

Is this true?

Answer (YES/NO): YES